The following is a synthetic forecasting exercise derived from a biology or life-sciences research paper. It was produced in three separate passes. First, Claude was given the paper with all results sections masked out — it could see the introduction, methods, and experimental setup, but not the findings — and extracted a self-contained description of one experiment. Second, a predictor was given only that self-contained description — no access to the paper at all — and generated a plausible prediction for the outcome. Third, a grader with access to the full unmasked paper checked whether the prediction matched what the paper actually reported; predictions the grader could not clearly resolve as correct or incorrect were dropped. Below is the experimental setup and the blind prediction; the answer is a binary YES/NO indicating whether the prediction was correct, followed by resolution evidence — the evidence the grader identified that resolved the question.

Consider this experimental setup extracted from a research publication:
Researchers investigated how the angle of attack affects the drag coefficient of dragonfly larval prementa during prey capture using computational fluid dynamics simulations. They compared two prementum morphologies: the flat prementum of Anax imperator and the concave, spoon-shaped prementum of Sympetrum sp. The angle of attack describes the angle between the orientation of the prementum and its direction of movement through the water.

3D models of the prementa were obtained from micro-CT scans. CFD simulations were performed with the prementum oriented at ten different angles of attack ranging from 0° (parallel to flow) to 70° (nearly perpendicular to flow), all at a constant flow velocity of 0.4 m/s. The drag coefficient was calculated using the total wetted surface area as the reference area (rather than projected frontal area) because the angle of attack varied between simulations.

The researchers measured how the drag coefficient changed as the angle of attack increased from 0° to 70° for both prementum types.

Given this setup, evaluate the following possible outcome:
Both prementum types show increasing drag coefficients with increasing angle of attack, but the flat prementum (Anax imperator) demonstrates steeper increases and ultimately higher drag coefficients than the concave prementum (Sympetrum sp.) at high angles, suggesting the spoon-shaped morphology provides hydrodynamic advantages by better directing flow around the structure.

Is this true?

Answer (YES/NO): YES